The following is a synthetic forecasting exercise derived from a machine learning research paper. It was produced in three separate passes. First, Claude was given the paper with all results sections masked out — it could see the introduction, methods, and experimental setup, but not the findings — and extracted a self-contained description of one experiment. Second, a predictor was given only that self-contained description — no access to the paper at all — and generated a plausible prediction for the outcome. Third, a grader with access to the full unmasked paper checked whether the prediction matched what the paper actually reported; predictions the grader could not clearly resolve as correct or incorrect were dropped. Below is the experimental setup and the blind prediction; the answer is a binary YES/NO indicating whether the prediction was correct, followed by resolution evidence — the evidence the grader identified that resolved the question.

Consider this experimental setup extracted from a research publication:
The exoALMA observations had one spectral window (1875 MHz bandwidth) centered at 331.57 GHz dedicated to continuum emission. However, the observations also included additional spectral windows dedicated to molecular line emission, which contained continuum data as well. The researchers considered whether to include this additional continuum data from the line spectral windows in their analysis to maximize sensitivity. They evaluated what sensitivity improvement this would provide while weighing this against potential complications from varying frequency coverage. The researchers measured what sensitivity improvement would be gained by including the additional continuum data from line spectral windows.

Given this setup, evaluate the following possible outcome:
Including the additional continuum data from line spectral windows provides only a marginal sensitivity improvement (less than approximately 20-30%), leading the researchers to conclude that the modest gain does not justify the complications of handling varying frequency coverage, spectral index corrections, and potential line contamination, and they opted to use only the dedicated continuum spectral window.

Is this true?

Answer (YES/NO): YES